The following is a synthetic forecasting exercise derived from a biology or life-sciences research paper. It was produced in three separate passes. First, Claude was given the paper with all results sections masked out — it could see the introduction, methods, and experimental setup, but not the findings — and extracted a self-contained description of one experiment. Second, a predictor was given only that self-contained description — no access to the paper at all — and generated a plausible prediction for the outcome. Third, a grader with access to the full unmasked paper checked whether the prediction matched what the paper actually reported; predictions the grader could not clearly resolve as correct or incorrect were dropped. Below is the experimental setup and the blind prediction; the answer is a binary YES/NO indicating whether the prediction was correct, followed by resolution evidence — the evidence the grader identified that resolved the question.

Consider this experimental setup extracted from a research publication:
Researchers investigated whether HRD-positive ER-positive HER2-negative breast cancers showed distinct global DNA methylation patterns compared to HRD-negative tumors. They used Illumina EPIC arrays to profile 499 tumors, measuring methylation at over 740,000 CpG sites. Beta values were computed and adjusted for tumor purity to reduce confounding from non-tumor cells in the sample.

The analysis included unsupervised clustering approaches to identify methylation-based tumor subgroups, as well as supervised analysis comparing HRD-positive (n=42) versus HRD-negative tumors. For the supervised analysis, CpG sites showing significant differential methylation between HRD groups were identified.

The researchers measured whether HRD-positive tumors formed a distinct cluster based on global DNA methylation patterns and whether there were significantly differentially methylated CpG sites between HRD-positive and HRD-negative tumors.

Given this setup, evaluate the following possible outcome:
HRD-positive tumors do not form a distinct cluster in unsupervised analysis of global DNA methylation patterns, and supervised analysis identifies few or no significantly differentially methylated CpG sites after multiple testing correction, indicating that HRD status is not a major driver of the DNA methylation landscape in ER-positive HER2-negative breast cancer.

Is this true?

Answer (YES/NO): YES